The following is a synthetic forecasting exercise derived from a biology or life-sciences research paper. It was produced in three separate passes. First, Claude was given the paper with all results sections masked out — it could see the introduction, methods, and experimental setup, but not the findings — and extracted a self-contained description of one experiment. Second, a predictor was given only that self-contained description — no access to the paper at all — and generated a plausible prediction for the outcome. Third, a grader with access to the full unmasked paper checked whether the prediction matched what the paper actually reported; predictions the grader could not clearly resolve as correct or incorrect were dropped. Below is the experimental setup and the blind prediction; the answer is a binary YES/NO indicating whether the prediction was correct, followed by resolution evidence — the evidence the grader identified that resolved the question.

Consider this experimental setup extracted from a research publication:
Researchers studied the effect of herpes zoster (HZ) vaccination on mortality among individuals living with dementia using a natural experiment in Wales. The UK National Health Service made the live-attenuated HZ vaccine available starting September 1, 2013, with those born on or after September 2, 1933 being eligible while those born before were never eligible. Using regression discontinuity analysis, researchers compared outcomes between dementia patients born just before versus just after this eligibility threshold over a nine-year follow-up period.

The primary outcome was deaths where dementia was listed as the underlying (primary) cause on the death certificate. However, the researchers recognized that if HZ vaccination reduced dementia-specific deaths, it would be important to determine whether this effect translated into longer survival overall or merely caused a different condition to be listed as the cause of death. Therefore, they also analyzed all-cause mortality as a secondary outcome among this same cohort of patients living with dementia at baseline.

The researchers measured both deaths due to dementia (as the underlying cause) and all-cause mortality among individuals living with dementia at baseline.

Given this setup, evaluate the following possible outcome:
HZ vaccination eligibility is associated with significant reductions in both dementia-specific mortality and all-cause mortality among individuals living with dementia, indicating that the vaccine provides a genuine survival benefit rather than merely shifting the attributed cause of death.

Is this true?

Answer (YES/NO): YES